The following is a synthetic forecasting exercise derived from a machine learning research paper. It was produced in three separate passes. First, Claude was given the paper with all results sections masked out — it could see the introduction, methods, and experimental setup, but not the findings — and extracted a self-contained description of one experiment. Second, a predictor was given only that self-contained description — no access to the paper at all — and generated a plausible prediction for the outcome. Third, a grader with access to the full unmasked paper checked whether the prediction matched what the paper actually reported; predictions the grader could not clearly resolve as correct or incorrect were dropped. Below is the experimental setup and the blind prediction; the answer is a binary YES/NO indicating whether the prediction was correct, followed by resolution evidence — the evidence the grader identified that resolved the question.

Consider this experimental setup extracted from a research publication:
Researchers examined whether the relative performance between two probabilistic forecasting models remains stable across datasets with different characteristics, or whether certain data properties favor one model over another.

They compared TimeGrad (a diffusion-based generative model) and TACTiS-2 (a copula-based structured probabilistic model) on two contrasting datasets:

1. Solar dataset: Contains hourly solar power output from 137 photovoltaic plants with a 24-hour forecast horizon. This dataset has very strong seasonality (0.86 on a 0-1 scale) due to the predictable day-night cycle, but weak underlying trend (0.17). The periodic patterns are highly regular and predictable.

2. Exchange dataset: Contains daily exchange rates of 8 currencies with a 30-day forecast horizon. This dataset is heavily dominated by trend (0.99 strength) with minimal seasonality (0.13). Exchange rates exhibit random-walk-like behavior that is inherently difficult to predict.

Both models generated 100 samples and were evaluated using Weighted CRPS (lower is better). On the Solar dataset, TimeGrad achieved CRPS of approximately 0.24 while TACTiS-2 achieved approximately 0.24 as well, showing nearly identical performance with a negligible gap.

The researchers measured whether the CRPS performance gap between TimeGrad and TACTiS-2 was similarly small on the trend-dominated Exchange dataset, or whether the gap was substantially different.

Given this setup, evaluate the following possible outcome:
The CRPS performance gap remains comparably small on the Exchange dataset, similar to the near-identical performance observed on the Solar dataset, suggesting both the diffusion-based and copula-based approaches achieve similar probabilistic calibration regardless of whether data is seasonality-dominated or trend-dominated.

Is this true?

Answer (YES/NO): NO